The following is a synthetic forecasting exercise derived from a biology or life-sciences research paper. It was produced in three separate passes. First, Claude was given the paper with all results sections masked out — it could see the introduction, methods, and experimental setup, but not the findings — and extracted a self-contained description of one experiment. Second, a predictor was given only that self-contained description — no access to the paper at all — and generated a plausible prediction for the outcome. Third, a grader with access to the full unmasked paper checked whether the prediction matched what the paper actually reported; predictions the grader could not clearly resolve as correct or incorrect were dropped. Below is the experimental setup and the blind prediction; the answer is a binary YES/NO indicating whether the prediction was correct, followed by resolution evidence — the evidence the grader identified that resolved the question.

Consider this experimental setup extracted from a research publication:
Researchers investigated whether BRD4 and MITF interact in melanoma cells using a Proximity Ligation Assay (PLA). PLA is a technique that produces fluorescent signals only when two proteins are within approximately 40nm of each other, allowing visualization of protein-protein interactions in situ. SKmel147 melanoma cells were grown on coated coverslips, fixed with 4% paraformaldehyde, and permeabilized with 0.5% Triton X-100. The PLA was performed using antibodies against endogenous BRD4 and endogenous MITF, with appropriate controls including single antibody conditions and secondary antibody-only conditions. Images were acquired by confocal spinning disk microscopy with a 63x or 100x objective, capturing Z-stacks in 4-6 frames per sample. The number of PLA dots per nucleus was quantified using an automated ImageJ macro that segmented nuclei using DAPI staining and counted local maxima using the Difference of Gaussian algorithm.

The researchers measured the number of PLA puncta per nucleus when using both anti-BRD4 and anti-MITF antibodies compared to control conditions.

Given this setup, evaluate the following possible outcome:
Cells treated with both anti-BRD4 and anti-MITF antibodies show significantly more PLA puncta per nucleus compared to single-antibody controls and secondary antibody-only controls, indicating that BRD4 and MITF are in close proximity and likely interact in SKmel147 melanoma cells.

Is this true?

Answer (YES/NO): YES